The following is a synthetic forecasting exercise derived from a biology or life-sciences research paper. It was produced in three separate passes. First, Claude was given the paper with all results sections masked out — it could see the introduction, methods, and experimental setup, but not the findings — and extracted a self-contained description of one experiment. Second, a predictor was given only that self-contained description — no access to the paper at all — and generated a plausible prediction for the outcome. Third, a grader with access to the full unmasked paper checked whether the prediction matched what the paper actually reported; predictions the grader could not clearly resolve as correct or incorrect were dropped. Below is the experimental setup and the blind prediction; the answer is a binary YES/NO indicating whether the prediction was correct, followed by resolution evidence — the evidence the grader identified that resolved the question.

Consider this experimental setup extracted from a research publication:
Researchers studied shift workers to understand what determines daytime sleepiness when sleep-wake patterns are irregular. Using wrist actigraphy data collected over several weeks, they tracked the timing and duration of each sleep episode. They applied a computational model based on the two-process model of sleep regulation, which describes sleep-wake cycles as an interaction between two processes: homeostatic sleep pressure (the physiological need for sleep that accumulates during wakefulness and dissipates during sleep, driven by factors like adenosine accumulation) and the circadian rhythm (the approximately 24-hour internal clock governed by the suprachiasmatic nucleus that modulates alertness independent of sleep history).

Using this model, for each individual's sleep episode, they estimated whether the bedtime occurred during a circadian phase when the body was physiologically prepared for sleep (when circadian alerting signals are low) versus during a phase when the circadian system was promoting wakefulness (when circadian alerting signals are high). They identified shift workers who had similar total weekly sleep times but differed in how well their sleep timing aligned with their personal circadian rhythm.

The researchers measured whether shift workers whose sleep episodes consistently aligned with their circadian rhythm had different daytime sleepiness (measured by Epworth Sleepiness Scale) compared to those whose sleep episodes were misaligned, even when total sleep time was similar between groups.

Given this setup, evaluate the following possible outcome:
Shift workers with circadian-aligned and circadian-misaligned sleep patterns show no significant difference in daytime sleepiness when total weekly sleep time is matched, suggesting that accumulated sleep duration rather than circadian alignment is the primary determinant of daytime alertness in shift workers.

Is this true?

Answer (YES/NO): NO